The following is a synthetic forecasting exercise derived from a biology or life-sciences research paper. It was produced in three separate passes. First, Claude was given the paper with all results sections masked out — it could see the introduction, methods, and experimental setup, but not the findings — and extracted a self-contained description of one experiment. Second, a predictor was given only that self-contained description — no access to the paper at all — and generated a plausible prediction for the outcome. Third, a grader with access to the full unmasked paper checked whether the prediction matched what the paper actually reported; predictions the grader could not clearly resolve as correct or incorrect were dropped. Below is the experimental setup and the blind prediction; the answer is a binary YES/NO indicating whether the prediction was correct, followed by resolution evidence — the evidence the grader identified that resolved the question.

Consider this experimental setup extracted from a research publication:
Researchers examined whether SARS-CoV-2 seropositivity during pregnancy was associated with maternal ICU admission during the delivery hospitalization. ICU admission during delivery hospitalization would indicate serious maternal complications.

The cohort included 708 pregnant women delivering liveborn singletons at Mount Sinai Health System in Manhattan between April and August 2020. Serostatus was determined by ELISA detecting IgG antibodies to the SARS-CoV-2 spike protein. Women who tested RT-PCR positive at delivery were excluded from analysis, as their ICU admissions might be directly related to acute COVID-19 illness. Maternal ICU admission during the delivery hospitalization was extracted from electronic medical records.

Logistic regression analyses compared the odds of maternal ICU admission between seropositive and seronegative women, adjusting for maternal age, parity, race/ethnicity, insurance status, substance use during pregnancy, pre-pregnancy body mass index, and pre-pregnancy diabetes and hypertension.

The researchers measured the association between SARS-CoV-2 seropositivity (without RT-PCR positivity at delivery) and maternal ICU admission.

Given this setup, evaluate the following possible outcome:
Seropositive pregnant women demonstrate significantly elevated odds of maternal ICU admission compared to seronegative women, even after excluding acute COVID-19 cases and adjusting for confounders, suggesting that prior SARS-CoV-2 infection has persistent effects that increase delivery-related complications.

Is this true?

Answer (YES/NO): NO